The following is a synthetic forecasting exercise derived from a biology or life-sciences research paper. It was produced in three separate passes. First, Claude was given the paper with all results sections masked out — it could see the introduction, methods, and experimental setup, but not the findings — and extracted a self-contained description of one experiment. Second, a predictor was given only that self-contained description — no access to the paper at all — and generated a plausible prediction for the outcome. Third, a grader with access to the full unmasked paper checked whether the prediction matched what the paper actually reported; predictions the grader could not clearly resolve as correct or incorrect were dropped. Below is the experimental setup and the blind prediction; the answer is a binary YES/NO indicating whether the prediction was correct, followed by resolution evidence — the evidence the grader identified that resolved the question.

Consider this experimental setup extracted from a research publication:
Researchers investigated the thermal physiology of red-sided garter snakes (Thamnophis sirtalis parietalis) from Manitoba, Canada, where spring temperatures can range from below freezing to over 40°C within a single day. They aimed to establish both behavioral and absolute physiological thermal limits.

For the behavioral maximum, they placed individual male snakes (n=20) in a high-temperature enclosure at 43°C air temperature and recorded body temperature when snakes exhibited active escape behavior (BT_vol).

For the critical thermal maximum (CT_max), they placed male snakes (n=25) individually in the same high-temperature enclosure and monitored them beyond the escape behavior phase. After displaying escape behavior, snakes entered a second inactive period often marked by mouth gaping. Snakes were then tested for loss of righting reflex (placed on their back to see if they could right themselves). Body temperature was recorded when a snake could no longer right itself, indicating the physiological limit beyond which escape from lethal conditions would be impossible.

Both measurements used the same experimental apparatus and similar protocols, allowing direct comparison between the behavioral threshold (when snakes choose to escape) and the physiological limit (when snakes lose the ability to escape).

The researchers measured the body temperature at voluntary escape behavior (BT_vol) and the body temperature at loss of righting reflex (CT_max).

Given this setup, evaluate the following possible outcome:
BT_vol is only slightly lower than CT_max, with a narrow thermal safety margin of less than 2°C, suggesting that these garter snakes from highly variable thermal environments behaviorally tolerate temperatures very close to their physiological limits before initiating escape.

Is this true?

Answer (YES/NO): NO